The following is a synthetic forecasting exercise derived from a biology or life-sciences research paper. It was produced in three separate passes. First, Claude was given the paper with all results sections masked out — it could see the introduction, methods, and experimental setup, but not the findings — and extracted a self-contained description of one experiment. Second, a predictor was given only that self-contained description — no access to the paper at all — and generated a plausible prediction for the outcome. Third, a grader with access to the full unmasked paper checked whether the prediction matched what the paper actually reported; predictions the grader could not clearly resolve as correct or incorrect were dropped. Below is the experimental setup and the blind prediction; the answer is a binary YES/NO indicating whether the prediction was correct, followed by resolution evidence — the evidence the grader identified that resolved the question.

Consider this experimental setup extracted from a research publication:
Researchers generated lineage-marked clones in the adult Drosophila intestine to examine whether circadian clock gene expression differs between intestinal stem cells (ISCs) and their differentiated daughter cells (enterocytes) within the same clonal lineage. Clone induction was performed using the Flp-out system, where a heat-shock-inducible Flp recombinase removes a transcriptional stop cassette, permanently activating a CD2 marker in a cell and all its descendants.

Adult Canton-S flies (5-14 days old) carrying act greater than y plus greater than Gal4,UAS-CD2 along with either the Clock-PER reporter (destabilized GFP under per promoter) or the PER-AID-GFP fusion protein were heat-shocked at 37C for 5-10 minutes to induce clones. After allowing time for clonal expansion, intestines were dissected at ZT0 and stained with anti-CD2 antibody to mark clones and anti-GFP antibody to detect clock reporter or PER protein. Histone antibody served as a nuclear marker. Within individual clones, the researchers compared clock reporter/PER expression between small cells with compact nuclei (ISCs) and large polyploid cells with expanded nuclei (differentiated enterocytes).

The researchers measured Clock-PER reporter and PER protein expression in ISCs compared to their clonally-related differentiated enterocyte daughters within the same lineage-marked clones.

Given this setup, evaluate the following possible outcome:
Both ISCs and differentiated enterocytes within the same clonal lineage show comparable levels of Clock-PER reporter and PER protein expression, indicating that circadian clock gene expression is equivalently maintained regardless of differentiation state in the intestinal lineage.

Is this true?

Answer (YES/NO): NO